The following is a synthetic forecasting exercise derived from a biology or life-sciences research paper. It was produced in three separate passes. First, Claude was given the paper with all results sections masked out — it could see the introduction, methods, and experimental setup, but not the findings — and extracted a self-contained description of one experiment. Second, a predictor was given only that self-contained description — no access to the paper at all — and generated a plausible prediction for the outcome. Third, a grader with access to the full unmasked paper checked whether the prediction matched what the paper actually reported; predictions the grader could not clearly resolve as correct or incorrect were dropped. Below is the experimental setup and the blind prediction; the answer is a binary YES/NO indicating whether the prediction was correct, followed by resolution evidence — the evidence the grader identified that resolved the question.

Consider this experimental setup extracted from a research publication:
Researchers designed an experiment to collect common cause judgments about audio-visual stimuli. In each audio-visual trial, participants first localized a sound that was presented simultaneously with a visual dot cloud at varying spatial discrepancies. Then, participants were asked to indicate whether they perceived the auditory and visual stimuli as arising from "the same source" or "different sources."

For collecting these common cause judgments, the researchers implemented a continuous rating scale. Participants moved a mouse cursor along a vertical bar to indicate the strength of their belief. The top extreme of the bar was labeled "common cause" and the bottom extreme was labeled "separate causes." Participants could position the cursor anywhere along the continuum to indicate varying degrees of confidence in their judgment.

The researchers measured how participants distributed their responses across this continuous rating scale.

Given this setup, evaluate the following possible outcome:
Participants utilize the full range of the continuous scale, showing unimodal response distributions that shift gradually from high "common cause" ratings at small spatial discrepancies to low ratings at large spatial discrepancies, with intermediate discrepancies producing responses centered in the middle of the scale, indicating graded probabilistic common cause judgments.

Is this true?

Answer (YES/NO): NO